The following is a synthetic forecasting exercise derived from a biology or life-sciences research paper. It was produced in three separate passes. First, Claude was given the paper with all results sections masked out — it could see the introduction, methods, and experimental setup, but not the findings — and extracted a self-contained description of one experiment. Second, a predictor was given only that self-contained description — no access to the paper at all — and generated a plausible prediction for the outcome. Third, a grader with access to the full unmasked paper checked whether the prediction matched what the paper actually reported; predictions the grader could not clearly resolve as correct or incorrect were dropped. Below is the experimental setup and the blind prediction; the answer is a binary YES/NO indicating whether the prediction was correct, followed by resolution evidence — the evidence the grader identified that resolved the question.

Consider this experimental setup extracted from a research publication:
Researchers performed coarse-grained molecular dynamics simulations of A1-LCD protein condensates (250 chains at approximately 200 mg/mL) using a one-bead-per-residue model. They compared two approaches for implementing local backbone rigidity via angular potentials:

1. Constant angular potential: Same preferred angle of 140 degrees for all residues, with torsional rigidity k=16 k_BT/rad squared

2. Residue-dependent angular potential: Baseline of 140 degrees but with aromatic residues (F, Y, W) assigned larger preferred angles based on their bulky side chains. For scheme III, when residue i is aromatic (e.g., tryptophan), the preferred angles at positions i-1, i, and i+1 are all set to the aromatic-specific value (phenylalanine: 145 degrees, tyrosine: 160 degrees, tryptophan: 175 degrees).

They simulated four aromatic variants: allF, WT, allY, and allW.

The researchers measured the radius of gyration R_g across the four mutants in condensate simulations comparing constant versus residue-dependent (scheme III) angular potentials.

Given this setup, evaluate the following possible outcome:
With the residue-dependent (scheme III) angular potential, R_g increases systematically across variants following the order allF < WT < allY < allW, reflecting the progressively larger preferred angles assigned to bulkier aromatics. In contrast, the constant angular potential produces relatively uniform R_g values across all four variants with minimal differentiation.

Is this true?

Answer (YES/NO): YES